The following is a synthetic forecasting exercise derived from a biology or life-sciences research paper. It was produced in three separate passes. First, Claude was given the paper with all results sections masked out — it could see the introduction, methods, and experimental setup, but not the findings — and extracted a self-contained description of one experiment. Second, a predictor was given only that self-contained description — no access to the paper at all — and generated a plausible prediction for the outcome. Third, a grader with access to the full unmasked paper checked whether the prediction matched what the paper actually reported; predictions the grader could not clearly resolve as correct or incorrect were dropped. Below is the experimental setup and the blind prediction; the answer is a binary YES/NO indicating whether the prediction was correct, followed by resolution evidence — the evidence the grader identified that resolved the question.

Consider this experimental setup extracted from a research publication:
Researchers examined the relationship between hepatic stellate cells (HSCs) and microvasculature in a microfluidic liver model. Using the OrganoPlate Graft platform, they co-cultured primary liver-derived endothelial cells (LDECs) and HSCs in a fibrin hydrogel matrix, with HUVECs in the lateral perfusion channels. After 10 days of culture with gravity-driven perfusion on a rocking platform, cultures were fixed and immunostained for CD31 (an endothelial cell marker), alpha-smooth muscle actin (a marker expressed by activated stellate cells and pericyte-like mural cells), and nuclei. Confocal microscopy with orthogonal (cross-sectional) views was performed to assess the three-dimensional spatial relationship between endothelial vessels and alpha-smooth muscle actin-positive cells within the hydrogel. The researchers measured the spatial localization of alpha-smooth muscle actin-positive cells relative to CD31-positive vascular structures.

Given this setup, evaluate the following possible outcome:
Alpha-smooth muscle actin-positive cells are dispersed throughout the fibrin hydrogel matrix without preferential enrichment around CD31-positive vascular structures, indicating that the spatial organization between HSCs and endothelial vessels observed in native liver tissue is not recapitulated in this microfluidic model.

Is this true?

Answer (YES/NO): NO